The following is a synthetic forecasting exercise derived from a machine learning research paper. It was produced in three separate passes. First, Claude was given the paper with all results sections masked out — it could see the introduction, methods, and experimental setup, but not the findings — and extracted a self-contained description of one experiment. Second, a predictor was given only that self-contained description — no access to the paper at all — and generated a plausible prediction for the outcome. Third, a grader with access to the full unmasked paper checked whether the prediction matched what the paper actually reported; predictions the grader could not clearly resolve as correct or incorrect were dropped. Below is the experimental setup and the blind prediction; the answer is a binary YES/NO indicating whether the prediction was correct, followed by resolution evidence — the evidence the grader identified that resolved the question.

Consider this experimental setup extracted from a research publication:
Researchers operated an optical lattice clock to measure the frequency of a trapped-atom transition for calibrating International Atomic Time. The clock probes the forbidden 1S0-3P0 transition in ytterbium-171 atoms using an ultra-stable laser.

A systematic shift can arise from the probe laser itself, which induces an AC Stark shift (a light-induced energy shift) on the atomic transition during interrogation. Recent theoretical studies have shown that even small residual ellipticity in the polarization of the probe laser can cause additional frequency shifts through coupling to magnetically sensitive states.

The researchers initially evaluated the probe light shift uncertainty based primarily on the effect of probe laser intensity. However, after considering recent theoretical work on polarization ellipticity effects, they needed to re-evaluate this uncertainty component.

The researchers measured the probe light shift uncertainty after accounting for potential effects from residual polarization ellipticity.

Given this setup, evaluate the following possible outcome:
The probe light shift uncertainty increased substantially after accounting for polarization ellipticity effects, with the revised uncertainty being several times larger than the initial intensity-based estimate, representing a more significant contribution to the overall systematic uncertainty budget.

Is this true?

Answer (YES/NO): NO